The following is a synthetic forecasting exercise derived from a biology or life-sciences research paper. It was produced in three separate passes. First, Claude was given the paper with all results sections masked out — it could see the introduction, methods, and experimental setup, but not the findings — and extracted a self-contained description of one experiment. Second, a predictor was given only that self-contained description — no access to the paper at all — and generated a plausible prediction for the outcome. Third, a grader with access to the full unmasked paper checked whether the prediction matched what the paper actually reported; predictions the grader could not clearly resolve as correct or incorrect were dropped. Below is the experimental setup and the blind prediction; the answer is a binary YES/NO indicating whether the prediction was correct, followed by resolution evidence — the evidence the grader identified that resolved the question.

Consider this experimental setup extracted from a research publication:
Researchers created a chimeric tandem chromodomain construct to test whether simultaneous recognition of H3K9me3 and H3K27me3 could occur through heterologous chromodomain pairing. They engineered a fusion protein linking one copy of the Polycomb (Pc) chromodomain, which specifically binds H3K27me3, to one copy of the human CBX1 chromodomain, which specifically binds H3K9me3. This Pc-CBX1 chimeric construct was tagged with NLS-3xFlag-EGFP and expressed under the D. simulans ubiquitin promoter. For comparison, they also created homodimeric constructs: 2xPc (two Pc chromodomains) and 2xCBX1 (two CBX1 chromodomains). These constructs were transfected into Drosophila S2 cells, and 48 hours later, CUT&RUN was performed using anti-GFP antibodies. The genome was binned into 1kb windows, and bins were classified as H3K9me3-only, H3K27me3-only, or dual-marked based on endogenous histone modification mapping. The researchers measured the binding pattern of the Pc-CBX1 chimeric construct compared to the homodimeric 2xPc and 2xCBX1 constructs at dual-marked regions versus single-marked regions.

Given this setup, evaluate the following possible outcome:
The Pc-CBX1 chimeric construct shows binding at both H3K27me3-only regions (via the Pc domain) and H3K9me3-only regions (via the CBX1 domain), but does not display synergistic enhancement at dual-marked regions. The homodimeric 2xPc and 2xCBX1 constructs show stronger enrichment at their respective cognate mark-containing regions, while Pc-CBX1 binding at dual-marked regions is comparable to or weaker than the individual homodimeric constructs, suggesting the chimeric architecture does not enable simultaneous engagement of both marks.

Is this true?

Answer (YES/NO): NO